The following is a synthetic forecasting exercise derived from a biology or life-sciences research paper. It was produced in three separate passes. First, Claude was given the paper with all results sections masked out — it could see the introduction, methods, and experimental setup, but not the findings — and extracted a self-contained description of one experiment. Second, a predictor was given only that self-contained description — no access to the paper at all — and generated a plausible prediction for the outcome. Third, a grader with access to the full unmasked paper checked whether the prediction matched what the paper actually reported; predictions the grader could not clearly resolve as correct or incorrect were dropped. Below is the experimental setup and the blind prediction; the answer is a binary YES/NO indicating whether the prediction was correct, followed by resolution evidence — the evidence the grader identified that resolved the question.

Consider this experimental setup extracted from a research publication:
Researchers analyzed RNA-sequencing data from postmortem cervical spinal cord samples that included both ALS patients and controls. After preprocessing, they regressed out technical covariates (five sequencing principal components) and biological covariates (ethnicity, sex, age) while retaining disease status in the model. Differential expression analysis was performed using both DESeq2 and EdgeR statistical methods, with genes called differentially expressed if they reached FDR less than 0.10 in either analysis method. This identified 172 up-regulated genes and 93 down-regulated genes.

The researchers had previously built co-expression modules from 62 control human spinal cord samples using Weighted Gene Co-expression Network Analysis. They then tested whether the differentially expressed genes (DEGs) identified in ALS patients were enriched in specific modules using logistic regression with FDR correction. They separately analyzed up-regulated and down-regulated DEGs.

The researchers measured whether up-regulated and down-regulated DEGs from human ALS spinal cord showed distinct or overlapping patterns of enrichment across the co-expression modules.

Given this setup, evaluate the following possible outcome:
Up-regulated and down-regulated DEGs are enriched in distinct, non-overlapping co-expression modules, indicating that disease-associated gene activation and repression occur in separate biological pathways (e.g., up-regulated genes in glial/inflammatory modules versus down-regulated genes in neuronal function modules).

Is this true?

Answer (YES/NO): NO